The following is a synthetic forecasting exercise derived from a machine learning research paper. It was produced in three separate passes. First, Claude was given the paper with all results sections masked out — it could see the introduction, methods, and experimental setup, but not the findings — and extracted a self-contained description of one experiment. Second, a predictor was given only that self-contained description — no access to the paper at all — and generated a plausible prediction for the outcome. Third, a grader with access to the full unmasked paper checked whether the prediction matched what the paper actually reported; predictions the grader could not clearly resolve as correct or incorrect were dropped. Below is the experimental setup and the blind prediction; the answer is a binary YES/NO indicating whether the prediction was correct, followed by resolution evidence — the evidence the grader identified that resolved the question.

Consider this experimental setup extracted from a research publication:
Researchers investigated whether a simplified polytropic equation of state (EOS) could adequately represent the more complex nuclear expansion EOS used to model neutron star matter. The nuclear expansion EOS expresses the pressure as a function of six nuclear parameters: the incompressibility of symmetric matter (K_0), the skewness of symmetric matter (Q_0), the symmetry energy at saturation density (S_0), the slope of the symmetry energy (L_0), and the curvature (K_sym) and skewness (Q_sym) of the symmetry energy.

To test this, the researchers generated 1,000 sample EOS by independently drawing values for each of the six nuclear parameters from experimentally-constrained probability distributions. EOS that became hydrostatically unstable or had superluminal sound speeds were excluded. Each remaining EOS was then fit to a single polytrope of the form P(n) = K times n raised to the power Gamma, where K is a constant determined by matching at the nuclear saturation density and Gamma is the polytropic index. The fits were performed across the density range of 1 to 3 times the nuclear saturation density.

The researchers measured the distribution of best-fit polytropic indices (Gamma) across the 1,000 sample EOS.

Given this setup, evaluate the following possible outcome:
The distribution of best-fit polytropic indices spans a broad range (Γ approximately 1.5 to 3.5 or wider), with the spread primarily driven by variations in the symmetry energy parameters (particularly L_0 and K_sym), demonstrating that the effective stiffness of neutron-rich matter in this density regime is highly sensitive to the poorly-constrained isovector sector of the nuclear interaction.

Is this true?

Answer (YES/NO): NO